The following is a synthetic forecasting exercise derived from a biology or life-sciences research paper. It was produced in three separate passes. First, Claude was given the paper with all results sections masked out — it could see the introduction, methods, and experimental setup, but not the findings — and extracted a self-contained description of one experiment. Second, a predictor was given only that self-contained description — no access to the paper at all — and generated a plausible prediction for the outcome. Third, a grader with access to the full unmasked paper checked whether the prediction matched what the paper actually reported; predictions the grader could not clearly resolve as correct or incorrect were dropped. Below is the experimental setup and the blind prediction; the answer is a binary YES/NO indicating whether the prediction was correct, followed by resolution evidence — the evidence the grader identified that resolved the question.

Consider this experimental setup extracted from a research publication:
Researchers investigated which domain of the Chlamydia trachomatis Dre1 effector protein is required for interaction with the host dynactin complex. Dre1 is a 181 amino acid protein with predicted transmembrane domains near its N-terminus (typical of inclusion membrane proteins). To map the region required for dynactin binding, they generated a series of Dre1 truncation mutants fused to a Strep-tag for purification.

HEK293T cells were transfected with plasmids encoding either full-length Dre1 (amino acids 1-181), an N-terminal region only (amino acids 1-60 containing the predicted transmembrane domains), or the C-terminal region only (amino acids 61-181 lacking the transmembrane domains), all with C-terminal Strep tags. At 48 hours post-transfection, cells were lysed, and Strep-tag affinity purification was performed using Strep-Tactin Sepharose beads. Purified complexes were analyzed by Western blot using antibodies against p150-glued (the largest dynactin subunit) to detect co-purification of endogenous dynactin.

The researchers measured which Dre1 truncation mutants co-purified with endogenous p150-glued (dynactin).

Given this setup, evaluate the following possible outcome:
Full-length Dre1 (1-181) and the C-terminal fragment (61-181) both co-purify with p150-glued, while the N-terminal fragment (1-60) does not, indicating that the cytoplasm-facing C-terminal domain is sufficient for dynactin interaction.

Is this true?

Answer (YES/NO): YES